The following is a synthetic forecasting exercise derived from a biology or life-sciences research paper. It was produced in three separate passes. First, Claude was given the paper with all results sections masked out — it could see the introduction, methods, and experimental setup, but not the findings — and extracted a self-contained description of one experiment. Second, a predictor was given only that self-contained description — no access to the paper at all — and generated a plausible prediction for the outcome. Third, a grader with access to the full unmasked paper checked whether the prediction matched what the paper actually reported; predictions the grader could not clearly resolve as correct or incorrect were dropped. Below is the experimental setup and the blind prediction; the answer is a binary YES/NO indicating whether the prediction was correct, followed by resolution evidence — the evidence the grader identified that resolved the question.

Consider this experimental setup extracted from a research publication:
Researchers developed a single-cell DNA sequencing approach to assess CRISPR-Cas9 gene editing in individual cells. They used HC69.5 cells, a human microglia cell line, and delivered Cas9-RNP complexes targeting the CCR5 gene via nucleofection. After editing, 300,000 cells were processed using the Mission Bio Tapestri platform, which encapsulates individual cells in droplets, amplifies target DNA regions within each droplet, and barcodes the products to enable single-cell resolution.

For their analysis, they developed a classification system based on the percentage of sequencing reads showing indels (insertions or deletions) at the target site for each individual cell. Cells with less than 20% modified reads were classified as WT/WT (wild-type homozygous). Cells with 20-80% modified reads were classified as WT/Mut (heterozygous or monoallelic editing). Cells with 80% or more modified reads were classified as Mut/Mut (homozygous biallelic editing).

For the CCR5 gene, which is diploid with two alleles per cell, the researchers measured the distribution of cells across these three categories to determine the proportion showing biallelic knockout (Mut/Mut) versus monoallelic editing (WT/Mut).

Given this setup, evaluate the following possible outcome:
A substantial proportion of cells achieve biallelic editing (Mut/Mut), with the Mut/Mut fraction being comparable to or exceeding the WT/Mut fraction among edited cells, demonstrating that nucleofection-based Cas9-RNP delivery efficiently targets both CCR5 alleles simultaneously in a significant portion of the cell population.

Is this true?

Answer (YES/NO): NO